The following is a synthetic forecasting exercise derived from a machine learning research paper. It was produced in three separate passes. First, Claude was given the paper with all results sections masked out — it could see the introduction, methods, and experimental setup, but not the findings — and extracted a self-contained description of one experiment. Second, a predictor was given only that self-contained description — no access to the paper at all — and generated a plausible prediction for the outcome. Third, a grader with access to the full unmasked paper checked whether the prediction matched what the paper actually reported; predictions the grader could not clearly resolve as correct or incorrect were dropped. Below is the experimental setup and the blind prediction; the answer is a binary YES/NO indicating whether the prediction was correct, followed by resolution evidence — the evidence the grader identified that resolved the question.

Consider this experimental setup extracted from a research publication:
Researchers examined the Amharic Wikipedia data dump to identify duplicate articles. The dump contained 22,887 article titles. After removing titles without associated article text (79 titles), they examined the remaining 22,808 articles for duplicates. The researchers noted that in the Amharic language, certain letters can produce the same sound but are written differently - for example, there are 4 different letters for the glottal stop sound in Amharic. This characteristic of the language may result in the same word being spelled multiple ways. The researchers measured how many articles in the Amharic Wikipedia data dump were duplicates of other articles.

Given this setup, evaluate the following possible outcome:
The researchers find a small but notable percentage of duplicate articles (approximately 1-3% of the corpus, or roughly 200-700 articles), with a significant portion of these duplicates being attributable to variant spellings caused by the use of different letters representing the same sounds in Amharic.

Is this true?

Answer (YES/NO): NO